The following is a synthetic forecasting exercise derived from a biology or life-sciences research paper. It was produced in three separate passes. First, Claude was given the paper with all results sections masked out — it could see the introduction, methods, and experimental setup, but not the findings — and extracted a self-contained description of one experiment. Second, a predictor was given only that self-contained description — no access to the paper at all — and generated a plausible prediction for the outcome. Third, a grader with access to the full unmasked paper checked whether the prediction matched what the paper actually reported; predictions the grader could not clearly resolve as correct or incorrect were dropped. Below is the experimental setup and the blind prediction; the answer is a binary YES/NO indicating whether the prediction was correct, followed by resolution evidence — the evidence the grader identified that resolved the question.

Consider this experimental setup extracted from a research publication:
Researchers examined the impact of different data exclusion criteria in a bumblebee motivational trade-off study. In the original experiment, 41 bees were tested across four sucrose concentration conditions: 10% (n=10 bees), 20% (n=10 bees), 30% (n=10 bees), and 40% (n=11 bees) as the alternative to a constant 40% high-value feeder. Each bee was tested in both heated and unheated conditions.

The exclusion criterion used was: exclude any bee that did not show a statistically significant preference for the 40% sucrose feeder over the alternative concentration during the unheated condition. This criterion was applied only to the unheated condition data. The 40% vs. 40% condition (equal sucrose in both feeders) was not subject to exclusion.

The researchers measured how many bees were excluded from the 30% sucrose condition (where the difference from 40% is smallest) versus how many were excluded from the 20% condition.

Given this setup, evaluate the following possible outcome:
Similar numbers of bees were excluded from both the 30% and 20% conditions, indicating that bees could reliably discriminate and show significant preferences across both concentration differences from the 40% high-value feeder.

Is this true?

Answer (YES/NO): NO